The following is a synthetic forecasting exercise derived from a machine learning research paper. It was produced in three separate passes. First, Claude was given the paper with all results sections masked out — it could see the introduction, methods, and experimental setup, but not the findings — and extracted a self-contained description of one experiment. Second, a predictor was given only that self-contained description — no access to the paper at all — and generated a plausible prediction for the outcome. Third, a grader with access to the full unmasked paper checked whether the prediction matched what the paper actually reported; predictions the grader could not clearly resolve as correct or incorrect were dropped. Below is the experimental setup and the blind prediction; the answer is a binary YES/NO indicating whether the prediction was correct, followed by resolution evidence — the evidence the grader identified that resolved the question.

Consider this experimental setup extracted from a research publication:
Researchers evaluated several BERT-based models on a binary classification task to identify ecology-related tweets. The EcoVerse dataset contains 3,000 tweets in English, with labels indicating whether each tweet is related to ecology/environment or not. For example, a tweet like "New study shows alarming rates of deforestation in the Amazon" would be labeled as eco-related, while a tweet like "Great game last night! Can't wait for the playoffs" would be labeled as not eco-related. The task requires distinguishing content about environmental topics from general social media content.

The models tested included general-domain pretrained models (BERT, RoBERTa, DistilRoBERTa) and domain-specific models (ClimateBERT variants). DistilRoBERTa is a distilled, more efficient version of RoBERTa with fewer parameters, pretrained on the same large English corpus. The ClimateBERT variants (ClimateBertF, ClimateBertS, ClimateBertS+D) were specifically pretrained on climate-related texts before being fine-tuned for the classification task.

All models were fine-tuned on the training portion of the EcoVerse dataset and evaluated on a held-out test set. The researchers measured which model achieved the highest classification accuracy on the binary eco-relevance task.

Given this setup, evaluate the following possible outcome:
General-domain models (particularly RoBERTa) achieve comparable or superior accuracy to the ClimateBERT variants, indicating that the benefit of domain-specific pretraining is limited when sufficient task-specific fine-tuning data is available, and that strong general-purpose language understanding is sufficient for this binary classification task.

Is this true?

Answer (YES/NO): YES